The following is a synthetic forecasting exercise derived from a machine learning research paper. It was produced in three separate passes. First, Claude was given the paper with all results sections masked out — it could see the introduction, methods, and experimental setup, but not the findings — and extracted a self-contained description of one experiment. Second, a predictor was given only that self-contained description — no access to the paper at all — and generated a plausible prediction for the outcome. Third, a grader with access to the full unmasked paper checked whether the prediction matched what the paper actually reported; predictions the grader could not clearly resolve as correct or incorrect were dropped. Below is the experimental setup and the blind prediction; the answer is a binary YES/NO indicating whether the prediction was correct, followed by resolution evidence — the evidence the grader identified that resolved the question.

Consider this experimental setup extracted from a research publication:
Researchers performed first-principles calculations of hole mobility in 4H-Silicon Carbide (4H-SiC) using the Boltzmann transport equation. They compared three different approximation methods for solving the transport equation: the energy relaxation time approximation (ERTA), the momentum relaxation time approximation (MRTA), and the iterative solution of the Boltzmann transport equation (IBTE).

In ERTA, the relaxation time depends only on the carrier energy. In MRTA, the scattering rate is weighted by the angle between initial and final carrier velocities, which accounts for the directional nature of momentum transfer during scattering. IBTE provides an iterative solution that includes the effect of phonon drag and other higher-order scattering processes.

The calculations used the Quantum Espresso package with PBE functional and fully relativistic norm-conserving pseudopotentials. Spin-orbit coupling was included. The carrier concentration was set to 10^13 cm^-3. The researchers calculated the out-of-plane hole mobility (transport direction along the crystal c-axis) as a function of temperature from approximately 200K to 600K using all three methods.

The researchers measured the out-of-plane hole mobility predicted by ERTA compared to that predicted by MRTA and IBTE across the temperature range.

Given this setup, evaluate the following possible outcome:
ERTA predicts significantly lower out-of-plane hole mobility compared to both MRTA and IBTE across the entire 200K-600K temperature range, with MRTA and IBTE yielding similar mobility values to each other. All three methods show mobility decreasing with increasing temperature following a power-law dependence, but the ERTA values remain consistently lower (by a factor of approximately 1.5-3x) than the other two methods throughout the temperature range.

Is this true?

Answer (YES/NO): NO